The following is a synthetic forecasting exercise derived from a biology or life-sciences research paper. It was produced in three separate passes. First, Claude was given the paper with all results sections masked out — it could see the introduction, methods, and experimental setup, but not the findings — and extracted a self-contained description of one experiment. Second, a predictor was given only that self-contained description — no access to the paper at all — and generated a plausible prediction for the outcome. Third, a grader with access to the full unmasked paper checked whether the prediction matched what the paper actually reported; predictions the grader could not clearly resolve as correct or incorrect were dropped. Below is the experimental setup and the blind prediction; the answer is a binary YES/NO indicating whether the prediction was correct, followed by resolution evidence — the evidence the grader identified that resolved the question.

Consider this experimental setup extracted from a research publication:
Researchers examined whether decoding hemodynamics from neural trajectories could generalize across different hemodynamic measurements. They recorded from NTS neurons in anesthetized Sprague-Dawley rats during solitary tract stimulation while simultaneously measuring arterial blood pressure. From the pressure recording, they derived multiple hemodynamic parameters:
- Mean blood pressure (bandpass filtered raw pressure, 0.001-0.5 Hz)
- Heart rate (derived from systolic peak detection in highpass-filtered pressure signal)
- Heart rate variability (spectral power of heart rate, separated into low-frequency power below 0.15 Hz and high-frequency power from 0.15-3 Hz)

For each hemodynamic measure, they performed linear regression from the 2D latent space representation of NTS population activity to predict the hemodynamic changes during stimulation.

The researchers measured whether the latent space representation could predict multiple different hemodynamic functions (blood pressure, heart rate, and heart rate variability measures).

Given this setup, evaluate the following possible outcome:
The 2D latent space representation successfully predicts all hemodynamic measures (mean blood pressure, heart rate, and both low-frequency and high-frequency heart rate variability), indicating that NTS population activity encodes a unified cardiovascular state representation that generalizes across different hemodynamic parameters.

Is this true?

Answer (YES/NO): NO